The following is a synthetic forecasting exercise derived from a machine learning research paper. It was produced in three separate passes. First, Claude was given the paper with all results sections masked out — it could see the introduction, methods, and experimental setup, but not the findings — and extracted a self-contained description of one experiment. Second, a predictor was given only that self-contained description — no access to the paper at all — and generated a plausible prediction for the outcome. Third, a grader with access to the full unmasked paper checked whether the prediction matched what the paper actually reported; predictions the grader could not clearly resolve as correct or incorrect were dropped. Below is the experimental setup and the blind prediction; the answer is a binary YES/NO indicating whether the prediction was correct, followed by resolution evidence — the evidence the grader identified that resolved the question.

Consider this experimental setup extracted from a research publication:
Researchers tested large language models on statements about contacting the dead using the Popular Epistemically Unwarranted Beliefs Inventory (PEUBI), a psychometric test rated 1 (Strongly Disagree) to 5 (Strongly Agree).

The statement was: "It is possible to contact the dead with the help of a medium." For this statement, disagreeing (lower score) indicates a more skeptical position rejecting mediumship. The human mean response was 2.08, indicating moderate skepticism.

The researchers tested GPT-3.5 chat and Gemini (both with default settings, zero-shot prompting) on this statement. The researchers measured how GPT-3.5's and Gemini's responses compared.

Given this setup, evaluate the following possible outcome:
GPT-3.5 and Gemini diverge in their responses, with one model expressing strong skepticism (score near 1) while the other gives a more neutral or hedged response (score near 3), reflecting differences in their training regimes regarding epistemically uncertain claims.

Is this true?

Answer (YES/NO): NO